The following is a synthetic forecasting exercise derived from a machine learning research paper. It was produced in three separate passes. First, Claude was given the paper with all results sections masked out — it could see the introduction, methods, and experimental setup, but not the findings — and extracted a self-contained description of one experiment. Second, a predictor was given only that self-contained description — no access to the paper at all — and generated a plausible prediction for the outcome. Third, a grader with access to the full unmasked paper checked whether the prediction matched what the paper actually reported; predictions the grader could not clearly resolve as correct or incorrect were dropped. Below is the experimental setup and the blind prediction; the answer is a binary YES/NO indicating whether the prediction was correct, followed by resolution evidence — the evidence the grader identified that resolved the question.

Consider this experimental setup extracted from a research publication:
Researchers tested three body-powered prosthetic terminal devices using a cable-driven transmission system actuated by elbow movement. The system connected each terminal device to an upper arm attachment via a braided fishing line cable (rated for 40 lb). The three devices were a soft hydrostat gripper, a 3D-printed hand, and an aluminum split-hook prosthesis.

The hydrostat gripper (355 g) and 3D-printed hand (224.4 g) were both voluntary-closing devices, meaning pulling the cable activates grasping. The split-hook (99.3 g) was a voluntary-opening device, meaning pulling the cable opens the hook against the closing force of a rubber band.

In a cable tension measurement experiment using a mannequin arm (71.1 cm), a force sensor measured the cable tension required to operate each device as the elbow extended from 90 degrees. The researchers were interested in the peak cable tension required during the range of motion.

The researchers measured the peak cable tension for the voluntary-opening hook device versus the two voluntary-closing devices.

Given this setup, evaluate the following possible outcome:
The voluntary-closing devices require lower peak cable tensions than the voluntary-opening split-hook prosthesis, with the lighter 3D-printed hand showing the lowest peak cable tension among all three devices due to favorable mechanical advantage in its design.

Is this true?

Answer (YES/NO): NO